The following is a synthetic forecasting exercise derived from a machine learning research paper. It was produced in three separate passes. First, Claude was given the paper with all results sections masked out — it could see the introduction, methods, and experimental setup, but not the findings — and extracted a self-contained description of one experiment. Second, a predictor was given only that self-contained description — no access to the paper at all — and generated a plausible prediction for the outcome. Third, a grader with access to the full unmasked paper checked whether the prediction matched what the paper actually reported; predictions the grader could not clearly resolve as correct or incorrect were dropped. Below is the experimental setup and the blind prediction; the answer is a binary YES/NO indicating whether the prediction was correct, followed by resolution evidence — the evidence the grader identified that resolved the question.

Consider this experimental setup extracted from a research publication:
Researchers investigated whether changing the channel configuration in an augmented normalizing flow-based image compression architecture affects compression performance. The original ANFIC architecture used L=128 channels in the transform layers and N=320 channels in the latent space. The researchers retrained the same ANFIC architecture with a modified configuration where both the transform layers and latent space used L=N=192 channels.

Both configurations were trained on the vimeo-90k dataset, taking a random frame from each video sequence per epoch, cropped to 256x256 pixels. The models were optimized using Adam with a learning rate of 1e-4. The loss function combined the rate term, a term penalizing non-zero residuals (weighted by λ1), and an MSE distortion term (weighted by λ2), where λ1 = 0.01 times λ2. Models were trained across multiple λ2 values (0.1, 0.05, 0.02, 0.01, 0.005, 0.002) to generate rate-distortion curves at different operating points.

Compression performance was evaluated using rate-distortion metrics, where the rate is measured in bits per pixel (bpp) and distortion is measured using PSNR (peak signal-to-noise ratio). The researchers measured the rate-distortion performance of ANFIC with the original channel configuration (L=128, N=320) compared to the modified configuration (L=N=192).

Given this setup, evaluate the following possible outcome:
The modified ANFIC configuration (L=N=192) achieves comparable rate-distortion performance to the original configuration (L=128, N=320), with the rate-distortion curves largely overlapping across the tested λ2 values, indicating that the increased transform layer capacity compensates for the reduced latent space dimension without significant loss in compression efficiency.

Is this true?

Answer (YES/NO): NO